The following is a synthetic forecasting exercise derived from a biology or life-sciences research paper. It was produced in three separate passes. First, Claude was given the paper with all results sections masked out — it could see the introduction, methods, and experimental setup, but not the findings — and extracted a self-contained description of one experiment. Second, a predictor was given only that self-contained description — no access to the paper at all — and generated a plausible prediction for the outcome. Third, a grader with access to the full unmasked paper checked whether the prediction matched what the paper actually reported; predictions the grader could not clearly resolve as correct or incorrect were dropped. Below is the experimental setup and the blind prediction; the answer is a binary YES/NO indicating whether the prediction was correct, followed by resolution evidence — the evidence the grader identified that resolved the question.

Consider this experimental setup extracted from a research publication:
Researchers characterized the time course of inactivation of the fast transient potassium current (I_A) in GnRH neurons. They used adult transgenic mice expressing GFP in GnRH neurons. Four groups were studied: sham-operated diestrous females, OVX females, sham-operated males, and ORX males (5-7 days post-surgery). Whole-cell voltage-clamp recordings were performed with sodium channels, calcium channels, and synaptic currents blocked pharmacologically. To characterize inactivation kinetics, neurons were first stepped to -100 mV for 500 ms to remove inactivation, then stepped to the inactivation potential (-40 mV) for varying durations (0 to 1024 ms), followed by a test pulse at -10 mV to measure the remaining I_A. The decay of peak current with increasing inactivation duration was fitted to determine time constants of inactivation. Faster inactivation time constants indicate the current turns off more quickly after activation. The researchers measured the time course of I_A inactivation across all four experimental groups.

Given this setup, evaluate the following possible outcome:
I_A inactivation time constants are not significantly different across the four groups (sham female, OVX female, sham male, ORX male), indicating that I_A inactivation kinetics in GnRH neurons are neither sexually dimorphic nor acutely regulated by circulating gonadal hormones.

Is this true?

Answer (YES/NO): YES